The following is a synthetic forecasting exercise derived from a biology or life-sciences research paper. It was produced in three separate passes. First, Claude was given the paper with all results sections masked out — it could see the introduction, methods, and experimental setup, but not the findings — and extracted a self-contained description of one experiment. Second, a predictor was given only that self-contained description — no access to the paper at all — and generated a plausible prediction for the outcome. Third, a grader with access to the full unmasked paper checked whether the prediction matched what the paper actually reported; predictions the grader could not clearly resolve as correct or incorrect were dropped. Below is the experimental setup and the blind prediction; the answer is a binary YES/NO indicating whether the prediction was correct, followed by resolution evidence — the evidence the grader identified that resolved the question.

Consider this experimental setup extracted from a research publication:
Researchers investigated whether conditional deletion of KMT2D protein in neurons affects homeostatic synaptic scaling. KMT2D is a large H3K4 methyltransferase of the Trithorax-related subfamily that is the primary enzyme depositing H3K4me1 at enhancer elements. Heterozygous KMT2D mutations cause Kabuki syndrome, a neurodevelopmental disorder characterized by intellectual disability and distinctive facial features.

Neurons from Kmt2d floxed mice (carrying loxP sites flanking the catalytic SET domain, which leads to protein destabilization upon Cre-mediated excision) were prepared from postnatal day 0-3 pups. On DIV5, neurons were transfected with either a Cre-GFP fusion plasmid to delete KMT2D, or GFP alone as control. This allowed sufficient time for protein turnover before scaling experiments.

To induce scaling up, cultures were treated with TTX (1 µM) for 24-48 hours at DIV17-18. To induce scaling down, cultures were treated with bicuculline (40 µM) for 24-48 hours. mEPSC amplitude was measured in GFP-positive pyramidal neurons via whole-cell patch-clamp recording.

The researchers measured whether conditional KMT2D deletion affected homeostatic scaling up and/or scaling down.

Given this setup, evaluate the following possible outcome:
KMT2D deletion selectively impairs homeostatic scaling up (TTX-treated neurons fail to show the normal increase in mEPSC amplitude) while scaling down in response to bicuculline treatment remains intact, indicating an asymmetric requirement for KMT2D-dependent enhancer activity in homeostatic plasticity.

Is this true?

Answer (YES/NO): YES